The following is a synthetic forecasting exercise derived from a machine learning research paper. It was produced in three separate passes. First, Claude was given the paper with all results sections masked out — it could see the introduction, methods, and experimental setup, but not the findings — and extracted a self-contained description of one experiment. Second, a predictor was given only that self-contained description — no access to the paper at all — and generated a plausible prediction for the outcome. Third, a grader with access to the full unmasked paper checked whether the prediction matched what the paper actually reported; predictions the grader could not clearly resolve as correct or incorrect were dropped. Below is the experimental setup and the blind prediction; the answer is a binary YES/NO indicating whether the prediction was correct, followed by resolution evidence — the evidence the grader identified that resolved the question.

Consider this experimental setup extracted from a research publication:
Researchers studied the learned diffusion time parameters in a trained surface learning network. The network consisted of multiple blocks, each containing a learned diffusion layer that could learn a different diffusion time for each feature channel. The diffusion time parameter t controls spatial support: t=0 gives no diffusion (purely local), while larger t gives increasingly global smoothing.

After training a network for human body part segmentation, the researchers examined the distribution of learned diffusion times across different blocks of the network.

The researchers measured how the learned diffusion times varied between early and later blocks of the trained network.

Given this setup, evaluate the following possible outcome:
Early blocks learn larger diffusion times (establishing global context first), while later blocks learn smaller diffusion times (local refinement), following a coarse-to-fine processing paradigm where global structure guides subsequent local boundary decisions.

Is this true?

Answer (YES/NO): NO